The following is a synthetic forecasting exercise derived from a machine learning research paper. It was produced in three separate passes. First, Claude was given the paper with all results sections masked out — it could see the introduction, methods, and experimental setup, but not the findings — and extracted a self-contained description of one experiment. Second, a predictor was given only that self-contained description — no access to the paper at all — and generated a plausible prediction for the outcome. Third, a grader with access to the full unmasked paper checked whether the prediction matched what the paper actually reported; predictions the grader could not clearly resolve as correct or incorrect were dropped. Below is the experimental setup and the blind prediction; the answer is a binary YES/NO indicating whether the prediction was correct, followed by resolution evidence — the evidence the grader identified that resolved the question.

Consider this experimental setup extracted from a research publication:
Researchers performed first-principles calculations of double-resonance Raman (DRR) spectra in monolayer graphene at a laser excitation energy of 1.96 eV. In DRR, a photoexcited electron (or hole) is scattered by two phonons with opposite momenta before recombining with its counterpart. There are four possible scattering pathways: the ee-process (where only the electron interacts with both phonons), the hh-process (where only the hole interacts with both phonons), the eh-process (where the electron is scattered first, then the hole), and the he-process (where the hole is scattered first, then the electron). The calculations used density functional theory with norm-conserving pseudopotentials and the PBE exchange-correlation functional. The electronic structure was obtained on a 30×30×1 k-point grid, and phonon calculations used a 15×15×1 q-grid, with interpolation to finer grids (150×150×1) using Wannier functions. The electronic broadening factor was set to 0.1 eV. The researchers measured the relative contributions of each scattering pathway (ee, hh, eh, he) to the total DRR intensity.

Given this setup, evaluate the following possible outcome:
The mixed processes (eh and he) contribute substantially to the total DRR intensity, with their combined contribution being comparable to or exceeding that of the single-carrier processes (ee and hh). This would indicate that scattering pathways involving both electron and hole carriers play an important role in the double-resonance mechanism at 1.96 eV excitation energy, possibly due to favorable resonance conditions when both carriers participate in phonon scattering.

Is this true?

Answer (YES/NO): YES